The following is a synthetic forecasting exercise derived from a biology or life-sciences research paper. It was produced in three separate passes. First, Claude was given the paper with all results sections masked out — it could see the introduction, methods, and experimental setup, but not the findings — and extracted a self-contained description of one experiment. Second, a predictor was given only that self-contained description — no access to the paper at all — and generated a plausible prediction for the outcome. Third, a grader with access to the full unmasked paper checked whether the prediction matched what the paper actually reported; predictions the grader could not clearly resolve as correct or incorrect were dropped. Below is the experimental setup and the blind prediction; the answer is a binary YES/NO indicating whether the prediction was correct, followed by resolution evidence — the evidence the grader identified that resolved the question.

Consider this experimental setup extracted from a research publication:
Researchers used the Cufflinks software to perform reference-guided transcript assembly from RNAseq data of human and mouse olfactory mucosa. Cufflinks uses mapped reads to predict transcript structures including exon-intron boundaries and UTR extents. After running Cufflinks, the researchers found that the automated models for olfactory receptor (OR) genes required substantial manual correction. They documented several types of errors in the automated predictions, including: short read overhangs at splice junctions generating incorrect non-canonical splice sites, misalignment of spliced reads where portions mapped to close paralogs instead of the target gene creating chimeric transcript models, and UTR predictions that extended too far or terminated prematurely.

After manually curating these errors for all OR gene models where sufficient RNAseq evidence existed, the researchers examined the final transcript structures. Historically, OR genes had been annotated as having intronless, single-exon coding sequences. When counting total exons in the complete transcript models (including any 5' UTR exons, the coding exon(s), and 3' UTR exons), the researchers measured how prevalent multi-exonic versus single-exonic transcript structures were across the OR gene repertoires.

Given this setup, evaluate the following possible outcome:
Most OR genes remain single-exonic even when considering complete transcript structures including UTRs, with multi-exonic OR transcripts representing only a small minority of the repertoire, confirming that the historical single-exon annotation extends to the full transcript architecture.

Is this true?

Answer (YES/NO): NO